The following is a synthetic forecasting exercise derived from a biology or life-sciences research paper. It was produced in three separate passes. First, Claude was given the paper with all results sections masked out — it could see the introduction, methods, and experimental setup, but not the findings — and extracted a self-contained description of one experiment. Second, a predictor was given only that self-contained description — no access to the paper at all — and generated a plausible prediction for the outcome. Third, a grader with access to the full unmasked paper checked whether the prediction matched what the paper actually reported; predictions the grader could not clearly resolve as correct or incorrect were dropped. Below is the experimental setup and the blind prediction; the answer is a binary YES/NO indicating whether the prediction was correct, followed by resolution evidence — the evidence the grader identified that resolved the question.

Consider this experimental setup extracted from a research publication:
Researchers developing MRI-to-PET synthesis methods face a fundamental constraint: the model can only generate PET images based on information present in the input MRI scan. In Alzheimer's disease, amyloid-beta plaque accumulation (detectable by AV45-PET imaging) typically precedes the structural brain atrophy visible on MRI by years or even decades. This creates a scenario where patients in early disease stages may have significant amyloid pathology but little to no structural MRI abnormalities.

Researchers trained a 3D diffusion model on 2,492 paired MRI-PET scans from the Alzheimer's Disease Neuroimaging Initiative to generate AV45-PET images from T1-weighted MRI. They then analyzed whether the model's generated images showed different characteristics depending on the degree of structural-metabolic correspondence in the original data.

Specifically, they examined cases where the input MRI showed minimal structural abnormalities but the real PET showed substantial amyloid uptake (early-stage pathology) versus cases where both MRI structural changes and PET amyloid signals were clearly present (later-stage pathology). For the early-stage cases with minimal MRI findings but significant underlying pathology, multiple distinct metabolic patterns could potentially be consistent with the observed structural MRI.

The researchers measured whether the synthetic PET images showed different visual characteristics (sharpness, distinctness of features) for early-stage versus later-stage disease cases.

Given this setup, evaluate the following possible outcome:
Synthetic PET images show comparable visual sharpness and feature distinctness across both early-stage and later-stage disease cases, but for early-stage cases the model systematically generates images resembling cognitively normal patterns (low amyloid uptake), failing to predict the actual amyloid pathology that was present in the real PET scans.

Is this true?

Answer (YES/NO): NO